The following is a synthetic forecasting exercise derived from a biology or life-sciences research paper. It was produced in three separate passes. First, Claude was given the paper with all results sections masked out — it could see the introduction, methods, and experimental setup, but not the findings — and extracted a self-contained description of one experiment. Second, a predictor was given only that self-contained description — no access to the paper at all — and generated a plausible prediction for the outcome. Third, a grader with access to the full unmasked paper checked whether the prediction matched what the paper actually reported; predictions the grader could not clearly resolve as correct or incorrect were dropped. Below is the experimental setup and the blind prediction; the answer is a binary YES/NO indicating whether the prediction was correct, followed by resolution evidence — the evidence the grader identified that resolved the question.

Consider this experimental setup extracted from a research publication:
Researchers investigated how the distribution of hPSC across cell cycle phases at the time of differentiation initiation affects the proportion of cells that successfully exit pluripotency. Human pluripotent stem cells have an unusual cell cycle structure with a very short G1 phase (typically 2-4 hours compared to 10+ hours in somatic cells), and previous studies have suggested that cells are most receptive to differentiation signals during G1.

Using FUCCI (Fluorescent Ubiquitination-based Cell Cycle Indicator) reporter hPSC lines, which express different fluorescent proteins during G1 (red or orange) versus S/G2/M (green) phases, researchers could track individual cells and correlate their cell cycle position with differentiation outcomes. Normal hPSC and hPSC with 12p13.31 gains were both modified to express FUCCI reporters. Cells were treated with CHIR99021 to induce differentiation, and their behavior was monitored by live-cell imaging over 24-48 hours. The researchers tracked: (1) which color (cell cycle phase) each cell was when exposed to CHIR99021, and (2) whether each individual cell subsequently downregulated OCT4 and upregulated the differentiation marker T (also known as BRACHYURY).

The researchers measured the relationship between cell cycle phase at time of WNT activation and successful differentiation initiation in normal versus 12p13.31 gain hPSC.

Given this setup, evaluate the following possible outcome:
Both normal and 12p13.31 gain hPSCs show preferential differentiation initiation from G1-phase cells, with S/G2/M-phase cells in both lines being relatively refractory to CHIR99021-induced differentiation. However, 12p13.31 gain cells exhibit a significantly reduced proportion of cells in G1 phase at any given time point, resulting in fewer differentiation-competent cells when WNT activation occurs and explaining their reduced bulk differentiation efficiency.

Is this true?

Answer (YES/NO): NO